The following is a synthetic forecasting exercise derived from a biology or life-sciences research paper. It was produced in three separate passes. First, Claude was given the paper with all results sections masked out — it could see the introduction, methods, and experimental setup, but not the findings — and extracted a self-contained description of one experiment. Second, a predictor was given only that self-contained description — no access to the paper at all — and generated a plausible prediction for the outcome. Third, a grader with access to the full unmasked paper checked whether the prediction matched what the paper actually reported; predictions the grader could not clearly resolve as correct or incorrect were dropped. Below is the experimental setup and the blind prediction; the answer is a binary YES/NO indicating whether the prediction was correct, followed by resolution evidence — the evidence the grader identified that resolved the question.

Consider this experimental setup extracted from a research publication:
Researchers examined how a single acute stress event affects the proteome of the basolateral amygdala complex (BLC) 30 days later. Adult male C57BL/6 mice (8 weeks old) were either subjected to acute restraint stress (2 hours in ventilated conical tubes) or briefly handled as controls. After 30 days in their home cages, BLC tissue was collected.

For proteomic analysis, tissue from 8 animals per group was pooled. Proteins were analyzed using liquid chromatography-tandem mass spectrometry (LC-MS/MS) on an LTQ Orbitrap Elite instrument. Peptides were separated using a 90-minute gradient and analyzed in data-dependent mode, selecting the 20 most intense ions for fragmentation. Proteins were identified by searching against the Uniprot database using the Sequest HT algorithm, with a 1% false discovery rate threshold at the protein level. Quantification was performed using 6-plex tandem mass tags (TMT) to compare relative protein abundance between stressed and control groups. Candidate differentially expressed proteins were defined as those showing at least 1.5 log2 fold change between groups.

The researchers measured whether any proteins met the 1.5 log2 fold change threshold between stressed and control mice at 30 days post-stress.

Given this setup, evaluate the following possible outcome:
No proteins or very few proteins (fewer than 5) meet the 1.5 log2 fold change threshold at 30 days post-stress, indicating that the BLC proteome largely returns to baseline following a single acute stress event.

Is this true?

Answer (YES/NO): NO